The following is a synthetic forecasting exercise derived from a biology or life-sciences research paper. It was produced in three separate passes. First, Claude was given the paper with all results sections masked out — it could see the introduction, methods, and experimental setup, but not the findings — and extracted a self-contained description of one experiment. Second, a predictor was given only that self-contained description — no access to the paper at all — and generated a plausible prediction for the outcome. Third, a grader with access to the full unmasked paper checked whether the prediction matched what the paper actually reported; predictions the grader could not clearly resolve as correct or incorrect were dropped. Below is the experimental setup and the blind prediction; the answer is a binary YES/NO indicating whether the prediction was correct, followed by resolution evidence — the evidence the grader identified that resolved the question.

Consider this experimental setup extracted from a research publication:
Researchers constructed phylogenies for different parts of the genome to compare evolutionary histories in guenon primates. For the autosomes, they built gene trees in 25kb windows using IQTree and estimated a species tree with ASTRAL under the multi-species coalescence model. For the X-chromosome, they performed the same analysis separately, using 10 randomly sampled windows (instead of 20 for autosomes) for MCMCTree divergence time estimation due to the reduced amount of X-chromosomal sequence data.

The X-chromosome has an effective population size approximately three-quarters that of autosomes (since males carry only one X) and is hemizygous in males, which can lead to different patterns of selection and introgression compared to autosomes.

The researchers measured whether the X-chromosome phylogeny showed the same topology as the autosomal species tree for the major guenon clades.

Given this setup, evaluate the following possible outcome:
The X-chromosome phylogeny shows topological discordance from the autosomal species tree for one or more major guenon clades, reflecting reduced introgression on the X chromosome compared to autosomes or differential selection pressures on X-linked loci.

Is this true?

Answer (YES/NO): NO